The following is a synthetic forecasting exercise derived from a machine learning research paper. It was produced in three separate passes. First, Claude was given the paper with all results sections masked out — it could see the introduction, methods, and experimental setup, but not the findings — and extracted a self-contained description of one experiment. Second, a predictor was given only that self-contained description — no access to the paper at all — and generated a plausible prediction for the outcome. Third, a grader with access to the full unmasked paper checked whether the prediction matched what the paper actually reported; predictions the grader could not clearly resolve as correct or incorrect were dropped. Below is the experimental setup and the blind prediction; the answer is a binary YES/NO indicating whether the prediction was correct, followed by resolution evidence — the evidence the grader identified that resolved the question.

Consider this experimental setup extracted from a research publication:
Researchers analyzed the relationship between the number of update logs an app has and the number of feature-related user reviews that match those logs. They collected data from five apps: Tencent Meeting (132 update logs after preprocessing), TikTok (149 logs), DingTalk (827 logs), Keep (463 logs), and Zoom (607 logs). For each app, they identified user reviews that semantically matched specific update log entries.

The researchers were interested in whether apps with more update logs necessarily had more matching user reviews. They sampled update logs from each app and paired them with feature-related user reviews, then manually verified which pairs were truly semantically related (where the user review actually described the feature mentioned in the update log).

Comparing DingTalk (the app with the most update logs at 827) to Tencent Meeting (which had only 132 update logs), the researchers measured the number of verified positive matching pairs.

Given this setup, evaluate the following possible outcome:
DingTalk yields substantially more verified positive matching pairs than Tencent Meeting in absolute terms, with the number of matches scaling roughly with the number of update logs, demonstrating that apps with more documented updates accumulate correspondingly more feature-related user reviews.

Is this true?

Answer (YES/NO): NO